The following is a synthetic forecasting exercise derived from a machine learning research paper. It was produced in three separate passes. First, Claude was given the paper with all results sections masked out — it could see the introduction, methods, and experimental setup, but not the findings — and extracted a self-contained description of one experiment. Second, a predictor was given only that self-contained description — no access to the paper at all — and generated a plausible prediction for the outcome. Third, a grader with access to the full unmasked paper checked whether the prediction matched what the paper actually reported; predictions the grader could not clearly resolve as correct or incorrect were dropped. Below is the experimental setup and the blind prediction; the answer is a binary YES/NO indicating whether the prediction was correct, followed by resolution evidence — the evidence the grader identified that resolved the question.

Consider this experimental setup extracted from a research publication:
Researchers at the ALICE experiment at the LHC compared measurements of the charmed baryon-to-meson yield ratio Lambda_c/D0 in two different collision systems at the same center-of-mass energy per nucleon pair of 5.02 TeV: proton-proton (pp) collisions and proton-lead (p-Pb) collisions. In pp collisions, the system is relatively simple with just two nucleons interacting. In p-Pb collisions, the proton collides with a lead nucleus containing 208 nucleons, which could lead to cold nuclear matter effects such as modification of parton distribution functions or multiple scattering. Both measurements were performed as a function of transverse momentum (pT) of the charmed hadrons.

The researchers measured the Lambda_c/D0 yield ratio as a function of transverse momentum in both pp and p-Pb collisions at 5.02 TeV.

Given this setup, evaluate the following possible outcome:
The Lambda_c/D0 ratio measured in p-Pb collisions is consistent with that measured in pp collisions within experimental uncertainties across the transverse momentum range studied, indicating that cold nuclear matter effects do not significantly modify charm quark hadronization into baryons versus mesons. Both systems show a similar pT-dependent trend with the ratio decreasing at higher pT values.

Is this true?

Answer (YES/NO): NO